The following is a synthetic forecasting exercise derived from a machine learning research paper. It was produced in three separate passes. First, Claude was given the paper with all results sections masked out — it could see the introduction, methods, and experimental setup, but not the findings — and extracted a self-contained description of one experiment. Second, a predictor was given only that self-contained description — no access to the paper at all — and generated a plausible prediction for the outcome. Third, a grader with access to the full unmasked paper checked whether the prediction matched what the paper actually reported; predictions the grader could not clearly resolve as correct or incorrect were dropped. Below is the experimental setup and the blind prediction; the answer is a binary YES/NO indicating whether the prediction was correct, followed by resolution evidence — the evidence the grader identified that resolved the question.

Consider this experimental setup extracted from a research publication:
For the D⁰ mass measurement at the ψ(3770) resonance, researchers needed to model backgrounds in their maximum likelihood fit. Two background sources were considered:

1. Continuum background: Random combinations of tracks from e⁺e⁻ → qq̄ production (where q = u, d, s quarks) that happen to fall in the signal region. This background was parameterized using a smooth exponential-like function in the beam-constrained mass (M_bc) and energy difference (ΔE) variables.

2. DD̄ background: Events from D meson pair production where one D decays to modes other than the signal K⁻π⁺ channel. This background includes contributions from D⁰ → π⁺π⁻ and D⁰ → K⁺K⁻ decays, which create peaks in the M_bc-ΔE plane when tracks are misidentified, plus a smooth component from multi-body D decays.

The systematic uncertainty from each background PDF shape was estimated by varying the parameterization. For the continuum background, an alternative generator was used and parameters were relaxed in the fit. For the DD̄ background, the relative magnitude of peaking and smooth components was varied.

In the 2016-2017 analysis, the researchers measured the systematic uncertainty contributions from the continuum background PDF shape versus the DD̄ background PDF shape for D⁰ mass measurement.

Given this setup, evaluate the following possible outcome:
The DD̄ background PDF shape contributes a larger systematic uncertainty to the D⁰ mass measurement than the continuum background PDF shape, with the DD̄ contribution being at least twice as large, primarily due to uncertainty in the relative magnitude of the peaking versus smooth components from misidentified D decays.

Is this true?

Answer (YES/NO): NO